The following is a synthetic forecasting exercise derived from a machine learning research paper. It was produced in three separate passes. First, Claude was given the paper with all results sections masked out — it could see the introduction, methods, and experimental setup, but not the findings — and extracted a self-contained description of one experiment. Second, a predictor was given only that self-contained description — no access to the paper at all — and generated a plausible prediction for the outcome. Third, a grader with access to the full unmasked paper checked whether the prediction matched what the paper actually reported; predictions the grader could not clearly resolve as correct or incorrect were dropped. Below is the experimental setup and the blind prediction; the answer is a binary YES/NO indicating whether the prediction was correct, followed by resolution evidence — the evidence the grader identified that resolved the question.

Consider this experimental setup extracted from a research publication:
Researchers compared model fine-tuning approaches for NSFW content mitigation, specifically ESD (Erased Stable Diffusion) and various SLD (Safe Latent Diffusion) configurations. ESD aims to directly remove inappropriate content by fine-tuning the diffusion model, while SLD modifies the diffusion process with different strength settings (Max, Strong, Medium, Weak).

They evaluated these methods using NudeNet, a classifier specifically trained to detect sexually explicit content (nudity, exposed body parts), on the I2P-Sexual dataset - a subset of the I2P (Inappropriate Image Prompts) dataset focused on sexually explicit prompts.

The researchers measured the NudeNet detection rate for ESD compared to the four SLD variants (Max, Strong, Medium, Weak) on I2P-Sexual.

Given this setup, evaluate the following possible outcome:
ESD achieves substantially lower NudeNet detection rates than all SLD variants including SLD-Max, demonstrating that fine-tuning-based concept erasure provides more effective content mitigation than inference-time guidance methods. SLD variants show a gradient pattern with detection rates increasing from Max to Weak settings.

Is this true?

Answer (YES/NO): NO